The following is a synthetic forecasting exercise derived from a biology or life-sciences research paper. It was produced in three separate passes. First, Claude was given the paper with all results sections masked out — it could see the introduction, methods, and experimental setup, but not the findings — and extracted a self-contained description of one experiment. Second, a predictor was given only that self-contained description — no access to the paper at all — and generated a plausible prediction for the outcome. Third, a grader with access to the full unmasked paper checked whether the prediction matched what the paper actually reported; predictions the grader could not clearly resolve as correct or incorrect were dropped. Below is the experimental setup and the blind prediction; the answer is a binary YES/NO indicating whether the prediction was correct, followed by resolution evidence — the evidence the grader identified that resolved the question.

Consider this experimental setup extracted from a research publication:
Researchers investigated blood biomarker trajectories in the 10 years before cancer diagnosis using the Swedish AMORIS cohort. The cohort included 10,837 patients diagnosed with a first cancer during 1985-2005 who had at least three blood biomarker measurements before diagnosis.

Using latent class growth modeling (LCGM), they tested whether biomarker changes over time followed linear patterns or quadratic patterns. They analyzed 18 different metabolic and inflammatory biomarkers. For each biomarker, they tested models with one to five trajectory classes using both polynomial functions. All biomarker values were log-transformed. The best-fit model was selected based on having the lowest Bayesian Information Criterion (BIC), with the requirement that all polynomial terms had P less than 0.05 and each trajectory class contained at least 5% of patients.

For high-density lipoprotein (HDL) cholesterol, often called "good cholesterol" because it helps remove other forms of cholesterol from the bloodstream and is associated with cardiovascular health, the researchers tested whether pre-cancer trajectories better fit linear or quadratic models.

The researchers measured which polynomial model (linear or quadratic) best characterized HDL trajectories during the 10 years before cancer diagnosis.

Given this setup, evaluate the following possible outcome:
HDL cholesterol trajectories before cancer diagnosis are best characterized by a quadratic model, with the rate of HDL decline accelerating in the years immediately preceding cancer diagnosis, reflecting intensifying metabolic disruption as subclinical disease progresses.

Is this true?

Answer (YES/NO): NO